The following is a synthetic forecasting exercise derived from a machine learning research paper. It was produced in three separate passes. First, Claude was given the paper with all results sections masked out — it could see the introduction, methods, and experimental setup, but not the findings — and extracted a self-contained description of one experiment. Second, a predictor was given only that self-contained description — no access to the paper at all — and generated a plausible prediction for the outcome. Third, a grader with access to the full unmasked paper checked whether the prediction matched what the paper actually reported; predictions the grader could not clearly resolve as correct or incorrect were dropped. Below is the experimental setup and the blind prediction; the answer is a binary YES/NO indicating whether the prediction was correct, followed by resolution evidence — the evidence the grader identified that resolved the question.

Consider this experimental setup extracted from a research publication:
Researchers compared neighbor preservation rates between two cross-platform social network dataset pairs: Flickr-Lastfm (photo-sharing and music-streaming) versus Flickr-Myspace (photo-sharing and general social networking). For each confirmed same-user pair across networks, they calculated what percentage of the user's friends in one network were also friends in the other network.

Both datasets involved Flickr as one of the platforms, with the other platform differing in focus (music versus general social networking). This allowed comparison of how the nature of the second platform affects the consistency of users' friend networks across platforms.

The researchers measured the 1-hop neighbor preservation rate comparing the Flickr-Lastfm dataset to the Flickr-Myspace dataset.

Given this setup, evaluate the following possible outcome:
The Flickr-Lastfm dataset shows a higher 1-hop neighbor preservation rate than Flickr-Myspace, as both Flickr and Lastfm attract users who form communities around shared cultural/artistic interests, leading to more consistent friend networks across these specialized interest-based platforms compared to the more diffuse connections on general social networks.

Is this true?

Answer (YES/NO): YES